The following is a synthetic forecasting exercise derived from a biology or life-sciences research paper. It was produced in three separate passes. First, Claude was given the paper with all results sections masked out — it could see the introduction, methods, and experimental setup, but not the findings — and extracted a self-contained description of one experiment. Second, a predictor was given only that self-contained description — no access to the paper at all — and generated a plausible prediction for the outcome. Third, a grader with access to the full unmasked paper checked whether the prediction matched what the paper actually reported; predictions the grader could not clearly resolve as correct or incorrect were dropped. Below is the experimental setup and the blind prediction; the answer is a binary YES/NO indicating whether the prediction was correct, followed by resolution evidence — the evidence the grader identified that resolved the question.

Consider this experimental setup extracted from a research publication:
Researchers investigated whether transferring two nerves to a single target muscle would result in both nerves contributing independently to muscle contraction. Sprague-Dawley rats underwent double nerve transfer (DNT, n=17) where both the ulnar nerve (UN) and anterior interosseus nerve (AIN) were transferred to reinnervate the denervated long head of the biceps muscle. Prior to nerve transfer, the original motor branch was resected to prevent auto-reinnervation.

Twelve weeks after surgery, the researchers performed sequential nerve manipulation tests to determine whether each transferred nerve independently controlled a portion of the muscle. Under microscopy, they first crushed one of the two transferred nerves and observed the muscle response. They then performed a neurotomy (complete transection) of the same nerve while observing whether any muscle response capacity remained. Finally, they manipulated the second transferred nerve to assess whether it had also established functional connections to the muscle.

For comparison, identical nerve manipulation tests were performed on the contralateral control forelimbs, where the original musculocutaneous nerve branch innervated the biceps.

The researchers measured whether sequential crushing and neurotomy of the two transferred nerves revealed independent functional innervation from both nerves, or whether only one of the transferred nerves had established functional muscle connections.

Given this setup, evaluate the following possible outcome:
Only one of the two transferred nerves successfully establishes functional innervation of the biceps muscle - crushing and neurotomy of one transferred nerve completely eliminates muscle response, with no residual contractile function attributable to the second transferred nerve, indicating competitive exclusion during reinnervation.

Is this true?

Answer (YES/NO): NO